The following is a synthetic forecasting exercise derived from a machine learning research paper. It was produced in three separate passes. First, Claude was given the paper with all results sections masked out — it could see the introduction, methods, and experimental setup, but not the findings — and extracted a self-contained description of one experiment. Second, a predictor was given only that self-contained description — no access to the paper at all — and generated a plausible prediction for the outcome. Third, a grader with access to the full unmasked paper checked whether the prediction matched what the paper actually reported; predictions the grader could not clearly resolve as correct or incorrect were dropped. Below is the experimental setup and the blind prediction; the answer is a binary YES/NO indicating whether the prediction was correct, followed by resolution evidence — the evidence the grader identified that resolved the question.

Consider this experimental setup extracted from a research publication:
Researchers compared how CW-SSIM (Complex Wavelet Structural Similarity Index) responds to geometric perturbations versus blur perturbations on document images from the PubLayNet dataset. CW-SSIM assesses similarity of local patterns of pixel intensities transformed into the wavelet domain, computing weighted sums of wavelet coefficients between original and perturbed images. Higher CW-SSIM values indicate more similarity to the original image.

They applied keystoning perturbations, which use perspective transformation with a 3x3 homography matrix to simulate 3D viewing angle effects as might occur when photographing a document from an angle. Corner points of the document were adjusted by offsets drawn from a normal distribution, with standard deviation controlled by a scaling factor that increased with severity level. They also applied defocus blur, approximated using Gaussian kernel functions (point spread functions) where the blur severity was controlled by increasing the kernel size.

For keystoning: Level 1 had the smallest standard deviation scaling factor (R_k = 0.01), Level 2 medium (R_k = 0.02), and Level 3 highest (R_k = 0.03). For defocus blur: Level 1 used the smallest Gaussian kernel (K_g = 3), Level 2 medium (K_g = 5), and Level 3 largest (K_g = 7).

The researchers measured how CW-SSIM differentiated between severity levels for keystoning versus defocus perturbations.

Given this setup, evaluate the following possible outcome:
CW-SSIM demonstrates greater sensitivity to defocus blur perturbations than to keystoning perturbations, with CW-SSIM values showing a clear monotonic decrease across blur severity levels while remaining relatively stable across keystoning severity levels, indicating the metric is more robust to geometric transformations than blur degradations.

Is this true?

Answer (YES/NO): NO